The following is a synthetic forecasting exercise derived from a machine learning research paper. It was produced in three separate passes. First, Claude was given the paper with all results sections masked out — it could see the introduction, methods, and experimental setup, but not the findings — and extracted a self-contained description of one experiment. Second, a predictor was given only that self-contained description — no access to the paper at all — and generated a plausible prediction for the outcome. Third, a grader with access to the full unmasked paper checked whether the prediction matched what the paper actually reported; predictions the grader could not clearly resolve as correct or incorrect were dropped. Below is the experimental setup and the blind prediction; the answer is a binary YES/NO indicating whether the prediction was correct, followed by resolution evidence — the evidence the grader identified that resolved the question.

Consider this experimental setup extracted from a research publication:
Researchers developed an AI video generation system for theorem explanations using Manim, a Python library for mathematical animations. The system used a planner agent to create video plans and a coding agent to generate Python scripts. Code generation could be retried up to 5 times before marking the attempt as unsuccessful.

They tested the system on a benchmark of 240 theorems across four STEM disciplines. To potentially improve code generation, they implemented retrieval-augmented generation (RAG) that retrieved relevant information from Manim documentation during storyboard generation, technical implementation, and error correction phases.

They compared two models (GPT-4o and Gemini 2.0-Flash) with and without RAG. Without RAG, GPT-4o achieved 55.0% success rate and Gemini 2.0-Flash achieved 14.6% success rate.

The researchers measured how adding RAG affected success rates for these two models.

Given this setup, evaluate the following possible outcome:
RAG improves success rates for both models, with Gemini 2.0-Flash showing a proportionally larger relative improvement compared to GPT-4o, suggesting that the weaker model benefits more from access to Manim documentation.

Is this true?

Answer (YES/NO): NO